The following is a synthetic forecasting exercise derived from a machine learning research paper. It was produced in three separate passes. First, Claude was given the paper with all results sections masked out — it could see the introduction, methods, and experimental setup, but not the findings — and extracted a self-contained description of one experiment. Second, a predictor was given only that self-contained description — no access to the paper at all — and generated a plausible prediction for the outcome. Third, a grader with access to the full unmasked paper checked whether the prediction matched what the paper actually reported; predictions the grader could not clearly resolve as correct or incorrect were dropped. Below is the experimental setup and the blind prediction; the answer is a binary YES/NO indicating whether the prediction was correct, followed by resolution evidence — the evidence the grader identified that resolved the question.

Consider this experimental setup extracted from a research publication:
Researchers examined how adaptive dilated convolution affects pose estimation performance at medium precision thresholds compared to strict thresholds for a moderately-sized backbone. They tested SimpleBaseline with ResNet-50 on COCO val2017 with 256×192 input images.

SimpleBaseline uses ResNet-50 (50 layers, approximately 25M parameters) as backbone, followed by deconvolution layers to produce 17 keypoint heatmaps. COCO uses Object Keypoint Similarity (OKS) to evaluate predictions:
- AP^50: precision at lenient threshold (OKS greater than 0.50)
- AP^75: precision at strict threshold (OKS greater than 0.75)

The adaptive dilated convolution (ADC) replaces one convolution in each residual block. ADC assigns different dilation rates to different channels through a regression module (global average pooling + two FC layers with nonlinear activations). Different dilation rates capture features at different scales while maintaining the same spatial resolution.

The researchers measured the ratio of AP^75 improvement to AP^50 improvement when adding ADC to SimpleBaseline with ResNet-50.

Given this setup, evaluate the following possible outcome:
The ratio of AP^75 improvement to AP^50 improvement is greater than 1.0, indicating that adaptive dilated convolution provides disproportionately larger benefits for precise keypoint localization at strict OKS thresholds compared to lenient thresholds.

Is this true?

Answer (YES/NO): YES